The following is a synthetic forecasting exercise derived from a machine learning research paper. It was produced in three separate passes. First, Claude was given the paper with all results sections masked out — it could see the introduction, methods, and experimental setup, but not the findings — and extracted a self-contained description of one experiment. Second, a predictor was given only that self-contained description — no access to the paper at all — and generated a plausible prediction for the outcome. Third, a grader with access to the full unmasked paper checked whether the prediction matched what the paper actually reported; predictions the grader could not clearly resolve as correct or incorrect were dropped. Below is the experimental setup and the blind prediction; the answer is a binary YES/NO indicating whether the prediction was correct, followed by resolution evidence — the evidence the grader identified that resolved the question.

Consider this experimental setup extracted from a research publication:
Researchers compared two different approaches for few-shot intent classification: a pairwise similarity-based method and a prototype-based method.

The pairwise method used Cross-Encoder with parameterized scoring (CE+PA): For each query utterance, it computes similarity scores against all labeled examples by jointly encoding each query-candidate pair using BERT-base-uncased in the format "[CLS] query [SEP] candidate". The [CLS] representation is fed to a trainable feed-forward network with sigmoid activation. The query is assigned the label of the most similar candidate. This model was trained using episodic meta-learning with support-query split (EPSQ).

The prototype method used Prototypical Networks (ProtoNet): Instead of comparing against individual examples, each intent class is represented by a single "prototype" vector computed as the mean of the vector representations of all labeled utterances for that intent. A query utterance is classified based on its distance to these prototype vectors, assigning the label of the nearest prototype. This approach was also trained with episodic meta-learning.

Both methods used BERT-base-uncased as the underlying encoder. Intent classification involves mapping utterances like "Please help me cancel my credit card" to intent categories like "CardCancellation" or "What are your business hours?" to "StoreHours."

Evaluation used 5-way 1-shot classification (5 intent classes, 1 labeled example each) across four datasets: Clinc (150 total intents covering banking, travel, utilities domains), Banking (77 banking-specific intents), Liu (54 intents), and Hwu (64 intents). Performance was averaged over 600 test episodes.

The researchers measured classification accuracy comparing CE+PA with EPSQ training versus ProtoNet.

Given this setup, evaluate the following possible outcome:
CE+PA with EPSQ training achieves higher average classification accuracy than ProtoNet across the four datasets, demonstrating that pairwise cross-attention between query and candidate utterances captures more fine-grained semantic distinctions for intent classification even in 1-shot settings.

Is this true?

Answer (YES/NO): NO